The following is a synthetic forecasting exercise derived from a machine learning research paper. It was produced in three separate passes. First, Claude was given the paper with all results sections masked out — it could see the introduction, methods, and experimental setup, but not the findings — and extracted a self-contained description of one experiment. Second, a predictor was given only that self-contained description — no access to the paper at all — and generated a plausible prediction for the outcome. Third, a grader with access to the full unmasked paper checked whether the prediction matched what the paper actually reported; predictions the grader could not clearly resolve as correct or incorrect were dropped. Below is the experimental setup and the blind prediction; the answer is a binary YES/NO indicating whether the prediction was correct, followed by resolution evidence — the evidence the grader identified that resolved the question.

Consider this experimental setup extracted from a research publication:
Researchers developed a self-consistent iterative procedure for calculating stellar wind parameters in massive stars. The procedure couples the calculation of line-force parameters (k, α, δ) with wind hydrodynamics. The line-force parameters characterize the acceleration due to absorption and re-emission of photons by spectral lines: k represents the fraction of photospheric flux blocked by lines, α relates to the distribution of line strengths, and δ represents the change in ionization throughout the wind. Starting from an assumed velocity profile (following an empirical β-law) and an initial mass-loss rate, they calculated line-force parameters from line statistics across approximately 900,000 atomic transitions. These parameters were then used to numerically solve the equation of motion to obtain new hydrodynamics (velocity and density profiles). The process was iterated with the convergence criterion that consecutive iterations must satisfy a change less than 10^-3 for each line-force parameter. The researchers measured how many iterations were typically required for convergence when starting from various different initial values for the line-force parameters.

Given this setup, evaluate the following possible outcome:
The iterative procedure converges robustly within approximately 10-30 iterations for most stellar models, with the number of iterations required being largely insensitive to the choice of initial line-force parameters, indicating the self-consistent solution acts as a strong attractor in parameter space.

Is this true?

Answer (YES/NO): NO